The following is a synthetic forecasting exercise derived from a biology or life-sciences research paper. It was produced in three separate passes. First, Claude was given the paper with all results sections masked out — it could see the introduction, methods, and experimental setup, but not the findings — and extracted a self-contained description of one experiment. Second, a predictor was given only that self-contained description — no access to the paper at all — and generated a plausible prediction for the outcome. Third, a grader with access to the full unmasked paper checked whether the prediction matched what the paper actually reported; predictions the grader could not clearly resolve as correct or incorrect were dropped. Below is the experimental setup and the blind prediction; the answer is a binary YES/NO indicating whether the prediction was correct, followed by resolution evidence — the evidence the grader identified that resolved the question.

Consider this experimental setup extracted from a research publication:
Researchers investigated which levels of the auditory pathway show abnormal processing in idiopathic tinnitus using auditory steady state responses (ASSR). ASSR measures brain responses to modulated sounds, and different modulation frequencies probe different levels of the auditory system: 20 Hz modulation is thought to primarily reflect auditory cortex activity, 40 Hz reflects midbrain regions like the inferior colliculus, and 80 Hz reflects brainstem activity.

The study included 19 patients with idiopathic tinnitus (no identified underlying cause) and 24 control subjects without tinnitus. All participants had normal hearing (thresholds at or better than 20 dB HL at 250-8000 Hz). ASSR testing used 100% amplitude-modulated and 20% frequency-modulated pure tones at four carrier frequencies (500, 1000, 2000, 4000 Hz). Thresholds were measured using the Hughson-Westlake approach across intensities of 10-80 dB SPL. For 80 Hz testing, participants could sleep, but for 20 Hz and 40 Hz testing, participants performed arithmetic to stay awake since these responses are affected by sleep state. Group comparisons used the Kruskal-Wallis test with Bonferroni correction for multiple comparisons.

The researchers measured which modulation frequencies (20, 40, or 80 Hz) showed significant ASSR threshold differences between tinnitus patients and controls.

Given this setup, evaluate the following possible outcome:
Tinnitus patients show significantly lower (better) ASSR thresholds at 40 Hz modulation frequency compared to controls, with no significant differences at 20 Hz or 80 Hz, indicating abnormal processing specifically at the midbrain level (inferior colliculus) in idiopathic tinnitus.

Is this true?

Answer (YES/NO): NO